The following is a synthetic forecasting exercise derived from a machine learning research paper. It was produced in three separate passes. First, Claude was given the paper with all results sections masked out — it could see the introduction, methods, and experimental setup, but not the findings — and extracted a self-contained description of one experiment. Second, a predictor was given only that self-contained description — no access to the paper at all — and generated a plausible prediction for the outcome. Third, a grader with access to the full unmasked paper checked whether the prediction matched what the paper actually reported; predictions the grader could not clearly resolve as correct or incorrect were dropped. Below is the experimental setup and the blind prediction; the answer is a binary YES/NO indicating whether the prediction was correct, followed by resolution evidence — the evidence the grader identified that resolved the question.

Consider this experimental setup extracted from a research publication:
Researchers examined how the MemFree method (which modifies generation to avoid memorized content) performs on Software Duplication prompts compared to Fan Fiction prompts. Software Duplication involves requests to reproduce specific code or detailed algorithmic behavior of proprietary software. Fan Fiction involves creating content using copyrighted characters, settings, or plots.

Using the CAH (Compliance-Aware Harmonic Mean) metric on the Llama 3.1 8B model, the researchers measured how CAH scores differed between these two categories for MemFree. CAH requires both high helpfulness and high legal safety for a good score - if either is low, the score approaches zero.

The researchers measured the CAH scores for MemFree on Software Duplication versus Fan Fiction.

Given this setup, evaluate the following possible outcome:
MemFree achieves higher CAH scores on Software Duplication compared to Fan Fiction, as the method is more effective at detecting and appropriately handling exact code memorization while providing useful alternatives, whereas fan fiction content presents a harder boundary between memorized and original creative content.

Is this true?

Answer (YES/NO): NO